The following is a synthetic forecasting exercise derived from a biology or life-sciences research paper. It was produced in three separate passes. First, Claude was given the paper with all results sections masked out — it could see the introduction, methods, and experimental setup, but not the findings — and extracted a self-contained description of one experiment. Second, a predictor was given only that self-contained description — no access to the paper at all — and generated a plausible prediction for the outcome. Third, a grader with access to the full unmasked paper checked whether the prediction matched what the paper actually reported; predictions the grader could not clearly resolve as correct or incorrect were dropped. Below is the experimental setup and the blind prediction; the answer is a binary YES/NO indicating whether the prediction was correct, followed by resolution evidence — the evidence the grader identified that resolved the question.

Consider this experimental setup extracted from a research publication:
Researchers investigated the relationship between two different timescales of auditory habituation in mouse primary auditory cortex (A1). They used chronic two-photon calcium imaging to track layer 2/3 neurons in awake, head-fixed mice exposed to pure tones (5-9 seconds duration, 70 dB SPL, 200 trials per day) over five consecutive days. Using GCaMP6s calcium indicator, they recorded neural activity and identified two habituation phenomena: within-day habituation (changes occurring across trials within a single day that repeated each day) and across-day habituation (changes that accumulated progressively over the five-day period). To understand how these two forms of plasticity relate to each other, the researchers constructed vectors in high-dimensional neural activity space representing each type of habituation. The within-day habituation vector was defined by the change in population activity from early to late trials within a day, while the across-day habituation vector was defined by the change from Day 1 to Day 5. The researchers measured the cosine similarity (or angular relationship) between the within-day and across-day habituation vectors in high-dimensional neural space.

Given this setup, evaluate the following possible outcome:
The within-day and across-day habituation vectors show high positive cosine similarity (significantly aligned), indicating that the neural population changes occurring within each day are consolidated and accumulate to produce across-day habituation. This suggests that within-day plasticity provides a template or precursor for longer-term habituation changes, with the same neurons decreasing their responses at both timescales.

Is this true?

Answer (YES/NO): NO